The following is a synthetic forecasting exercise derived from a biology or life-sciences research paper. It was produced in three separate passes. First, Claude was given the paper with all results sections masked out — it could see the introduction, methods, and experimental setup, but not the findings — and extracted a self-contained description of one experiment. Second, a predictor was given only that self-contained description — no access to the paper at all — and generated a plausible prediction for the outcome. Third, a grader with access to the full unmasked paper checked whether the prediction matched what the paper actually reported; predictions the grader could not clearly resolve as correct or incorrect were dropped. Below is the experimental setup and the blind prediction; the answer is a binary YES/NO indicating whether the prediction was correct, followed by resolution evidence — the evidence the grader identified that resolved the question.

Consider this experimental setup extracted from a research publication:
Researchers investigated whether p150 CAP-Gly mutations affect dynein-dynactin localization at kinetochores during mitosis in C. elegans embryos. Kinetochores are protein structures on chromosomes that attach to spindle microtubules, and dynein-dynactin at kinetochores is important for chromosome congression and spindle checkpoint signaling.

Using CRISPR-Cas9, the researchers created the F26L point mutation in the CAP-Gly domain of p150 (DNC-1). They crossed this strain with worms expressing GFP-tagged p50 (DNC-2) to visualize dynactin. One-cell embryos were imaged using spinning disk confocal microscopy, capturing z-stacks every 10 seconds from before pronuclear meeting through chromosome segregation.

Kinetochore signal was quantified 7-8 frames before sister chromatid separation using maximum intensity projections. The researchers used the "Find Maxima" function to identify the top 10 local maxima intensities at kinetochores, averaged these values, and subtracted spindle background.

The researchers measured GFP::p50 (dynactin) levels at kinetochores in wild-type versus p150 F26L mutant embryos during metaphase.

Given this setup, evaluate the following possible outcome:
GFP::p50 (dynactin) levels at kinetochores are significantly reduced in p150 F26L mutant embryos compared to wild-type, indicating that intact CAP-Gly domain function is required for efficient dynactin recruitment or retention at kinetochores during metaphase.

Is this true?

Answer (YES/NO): NO